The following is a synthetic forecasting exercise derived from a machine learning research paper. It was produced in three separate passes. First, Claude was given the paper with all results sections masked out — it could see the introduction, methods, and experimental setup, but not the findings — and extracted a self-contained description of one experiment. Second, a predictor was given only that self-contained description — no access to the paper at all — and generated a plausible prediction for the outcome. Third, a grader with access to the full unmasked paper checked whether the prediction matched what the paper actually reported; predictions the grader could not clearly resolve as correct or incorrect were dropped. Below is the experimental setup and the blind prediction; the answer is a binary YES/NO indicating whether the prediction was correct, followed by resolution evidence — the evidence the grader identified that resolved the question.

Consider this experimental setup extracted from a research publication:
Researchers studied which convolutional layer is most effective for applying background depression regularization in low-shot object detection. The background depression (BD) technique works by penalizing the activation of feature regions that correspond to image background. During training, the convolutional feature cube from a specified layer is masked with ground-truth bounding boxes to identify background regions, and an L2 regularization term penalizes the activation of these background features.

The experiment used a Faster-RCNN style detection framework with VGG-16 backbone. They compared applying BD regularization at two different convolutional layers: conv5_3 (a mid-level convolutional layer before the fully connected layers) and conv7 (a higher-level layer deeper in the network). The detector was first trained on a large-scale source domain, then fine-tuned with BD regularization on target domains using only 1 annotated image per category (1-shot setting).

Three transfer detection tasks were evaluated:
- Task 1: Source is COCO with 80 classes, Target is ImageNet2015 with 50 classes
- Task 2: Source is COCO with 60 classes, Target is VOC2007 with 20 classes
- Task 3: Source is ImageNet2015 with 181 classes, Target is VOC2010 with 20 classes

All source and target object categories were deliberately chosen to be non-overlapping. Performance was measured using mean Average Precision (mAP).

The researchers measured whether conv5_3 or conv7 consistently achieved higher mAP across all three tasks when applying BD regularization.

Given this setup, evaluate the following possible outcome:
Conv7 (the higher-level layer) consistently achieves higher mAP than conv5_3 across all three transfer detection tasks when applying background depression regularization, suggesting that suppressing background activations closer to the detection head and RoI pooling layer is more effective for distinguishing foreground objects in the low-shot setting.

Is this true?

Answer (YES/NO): NO